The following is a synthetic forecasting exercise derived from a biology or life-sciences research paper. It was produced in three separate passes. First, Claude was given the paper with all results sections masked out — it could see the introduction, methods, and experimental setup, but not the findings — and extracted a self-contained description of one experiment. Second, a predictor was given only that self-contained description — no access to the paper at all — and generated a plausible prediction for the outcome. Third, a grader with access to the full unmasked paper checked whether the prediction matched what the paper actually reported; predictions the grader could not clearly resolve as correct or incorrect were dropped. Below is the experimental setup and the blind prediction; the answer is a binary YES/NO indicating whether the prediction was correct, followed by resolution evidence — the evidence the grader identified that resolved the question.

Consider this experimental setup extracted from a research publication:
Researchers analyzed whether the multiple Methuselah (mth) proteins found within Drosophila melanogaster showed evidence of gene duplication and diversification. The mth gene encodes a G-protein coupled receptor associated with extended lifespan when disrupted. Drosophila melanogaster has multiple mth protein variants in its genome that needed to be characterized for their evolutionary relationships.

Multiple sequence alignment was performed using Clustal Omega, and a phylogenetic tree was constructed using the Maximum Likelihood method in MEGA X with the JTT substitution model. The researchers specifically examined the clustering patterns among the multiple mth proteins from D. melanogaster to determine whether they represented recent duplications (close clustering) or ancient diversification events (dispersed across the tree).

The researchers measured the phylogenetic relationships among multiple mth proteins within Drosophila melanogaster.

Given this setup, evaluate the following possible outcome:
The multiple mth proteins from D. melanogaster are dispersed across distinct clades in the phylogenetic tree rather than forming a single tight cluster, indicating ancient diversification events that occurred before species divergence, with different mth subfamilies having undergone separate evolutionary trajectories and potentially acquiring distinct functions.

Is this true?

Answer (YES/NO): YES